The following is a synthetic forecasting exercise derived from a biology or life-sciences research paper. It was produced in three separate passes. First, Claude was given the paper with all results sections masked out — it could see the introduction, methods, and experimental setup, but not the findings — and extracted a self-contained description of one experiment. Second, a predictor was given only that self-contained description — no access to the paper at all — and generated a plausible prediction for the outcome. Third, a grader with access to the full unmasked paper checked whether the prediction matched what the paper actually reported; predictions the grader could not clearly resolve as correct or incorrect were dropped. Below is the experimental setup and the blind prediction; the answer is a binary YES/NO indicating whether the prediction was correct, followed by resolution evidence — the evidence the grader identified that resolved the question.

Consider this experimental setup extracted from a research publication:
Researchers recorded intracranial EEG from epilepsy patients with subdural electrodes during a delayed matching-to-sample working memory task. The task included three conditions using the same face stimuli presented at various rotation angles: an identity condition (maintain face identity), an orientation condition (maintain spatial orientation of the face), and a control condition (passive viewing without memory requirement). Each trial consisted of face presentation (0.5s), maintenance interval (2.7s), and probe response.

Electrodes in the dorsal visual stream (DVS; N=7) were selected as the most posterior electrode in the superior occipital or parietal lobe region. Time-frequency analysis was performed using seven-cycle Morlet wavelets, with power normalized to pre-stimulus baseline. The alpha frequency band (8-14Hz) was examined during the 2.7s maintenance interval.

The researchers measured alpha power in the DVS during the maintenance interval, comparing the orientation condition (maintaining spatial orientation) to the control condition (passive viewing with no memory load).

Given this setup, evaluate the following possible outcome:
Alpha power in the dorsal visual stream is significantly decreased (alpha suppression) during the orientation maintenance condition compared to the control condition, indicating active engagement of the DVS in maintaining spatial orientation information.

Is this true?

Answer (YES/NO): YES